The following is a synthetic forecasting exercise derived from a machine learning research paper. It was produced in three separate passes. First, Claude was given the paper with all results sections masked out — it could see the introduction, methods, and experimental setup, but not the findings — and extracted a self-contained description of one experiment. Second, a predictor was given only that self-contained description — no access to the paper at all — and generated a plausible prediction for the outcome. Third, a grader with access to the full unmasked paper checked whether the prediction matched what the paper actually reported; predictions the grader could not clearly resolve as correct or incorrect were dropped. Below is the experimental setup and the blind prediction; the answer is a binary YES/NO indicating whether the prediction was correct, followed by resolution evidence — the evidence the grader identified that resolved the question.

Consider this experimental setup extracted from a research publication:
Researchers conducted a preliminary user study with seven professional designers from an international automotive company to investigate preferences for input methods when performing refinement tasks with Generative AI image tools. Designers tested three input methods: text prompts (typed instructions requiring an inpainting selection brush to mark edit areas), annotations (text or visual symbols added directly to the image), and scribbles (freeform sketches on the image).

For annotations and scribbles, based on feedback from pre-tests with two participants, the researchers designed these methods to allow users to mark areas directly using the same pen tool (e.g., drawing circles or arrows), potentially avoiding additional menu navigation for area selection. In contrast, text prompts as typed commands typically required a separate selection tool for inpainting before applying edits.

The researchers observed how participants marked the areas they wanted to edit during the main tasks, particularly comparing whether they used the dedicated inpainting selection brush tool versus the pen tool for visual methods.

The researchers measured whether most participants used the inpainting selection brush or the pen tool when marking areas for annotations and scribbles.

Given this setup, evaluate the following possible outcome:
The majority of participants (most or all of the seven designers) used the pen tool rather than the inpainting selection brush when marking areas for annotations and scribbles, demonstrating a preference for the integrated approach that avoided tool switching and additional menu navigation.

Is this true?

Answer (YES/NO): YES